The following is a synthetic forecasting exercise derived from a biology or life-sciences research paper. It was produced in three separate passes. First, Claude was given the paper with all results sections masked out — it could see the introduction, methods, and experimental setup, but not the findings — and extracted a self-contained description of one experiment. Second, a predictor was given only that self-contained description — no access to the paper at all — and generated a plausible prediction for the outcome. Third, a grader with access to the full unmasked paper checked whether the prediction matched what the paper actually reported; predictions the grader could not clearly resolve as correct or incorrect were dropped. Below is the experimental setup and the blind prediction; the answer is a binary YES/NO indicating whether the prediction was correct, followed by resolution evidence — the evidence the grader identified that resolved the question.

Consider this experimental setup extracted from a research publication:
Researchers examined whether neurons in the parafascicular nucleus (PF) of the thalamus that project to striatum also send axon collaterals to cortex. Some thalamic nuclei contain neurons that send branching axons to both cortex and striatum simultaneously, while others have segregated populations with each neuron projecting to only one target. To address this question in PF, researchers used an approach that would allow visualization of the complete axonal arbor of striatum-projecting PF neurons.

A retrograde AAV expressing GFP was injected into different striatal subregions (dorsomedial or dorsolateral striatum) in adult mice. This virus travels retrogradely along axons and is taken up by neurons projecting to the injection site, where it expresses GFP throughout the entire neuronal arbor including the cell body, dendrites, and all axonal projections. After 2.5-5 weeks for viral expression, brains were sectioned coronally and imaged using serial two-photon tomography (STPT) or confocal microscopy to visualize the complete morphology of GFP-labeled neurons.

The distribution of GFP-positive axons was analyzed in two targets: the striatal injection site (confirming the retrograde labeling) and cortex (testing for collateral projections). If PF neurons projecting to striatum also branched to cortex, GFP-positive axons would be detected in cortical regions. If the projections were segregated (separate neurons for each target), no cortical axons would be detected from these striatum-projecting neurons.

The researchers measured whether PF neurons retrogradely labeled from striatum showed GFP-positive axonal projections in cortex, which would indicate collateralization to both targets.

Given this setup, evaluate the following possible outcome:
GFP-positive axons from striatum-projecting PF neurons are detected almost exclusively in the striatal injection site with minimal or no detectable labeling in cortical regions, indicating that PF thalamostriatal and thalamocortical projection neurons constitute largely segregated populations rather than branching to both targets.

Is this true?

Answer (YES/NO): NO